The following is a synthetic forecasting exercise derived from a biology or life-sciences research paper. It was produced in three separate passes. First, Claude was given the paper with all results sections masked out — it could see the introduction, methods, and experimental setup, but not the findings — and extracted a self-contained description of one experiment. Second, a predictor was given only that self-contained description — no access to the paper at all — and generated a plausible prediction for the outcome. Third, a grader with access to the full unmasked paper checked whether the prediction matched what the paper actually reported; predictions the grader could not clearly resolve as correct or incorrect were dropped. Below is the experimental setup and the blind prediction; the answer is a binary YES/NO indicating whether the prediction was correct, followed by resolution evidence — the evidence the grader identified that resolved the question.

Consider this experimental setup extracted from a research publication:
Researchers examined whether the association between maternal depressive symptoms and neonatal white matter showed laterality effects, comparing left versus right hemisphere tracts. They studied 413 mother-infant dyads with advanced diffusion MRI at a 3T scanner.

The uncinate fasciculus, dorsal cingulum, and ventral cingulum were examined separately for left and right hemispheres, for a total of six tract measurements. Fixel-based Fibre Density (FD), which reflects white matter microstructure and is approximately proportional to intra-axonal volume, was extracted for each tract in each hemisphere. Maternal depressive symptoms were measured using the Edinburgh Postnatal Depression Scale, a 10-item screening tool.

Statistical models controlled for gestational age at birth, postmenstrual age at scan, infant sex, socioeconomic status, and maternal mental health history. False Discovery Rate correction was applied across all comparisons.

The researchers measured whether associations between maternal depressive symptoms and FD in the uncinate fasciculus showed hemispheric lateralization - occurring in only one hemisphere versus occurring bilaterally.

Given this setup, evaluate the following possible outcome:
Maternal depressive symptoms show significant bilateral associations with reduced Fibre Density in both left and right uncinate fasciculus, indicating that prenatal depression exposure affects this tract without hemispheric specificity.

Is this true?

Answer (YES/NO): NO